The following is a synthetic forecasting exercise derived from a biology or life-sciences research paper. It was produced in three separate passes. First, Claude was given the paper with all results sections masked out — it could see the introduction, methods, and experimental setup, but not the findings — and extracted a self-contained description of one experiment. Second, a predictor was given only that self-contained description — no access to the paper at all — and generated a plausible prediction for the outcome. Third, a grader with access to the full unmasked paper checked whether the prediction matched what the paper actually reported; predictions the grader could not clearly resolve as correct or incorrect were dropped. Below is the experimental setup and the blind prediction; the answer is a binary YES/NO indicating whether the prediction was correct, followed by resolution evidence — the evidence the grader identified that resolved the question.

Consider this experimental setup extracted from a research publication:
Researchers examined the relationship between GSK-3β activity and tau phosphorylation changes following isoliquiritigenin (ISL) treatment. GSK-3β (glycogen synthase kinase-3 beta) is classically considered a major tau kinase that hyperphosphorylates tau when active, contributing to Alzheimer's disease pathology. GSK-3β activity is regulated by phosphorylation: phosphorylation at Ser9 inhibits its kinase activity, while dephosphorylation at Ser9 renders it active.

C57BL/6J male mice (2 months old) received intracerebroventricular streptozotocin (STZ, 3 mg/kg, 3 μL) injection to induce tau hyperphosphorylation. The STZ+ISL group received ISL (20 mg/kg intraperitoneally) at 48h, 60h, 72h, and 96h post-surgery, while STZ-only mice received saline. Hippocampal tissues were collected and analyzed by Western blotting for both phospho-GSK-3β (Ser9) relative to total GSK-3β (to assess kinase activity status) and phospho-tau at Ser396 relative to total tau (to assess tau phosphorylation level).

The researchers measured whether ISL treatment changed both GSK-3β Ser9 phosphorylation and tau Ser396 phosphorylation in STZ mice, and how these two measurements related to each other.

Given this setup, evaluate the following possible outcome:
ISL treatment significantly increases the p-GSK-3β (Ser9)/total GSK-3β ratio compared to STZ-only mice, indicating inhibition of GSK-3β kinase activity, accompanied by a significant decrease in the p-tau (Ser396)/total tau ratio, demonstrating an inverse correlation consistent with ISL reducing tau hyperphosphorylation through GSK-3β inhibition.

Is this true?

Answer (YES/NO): YES